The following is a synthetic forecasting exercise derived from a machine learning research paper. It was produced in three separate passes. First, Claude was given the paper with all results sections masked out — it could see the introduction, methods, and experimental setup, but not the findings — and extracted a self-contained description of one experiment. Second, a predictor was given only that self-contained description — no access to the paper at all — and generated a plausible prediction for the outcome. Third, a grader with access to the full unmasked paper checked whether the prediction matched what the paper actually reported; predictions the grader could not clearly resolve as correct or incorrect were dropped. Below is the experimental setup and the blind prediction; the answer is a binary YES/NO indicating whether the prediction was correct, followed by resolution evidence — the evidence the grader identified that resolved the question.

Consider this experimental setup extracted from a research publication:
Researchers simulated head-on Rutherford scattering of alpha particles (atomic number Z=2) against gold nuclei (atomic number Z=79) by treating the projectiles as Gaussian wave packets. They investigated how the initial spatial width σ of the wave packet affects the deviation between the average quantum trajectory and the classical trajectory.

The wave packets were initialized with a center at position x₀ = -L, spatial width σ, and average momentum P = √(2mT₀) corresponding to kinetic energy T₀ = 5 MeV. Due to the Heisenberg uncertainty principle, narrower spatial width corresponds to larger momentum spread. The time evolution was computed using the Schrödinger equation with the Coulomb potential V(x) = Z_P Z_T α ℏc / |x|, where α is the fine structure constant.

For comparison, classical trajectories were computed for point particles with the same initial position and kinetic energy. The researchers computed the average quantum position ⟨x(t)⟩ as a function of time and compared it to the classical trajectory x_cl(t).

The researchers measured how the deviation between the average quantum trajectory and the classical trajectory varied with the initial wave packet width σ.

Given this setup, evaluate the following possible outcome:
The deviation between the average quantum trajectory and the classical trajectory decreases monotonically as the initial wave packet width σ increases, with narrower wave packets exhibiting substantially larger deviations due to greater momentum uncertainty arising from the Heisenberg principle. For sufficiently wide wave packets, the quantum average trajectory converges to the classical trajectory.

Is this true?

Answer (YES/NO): NO